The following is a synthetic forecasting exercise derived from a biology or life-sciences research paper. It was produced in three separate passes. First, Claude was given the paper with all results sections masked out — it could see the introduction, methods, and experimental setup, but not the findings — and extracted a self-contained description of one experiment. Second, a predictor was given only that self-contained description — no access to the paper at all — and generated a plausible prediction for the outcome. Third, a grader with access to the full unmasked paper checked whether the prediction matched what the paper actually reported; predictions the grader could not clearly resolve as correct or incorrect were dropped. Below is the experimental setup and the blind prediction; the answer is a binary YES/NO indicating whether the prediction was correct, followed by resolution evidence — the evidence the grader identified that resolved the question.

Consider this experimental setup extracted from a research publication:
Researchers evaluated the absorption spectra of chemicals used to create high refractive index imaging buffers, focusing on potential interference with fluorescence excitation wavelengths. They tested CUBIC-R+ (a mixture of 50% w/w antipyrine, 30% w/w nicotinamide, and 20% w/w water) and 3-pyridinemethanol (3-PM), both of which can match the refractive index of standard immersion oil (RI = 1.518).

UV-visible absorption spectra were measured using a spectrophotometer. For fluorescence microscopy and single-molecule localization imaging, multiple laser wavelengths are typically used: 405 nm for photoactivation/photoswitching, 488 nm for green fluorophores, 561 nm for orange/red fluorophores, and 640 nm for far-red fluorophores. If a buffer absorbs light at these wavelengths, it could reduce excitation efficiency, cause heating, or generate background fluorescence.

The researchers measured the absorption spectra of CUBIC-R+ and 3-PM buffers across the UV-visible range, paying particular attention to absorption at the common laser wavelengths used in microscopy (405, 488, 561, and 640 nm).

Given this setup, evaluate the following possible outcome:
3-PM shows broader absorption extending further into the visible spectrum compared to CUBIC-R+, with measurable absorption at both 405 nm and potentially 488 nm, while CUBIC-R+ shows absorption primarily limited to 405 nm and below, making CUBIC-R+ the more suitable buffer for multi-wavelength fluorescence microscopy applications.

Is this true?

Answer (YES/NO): NO